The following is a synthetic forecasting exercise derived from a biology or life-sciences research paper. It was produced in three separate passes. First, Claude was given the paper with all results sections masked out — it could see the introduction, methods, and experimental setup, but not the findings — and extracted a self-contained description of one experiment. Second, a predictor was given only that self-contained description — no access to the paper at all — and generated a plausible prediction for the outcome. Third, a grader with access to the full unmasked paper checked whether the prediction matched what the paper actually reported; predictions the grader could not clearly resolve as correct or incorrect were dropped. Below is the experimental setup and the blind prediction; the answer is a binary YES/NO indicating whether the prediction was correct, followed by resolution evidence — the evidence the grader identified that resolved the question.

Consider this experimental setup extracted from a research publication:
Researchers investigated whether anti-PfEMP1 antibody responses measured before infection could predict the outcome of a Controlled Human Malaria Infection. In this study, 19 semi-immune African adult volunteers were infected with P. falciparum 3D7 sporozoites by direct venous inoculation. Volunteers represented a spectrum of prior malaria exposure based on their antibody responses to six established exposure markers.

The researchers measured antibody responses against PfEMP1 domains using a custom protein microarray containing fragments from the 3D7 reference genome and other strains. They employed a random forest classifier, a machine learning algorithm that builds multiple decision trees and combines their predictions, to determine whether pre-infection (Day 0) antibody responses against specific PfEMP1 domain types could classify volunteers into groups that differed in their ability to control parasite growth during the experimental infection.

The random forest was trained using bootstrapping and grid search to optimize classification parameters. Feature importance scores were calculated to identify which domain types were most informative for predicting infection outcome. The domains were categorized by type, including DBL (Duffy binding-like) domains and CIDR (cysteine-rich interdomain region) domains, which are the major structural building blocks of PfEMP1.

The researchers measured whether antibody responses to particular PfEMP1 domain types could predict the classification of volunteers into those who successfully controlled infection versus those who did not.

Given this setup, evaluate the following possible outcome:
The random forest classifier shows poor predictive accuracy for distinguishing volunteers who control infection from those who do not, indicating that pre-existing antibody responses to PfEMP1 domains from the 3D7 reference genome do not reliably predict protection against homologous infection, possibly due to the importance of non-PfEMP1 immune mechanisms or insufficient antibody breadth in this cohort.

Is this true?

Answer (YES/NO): NO